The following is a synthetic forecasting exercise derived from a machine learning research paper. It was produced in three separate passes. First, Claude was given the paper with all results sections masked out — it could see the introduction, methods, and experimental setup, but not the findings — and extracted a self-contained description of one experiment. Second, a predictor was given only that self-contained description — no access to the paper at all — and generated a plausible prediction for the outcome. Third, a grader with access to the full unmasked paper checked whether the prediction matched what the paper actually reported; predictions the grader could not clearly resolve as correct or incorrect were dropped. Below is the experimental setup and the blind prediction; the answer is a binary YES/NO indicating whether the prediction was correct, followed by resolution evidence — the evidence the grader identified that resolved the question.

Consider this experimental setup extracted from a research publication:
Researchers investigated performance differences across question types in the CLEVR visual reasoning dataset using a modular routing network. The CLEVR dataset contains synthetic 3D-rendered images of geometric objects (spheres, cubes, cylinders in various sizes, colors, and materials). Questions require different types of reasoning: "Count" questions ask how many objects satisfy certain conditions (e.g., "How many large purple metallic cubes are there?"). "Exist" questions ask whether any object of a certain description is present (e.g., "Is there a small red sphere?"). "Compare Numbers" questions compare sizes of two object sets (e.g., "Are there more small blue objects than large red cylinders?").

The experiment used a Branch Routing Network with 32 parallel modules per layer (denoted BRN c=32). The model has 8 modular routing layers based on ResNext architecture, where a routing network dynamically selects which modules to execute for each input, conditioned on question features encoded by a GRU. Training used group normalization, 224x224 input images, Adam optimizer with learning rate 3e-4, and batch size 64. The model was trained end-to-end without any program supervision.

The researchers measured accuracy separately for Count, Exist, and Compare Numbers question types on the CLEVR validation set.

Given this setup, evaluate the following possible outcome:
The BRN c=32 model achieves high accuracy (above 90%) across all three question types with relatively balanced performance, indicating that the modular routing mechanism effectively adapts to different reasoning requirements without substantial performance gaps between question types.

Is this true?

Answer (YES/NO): NO